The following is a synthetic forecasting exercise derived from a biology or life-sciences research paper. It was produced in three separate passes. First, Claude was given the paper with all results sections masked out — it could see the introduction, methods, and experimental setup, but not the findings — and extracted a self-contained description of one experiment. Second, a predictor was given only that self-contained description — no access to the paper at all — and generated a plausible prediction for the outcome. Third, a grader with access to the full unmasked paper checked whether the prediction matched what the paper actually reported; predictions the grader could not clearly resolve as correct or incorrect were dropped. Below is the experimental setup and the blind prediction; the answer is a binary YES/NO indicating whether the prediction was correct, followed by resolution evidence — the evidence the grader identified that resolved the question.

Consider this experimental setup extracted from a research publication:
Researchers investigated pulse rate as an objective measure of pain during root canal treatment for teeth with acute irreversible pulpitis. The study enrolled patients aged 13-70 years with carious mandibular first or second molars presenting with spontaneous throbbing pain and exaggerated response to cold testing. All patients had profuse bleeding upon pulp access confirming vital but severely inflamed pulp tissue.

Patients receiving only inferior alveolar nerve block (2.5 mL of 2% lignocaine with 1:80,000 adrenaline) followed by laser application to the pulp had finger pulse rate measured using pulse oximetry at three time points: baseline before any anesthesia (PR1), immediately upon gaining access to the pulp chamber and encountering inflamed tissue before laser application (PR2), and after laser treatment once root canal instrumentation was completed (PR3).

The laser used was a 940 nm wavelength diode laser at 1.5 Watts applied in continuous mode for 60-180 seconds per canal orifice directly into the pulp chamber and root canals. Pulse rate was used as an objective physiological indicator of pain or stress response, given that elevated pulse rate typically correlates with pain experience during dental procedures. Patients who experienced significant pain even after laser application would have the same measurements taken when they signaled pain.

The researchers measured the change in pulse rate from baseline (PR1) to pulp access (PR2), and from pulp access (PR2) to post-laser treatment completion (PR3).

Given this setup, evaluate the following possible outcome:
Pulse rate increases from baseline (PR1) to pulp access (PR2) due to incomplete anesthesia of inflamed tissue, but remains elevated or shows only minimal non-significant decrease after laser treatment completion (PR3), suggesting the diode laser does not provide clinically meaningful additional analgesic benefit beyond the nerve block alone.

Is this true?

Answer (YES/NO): NO